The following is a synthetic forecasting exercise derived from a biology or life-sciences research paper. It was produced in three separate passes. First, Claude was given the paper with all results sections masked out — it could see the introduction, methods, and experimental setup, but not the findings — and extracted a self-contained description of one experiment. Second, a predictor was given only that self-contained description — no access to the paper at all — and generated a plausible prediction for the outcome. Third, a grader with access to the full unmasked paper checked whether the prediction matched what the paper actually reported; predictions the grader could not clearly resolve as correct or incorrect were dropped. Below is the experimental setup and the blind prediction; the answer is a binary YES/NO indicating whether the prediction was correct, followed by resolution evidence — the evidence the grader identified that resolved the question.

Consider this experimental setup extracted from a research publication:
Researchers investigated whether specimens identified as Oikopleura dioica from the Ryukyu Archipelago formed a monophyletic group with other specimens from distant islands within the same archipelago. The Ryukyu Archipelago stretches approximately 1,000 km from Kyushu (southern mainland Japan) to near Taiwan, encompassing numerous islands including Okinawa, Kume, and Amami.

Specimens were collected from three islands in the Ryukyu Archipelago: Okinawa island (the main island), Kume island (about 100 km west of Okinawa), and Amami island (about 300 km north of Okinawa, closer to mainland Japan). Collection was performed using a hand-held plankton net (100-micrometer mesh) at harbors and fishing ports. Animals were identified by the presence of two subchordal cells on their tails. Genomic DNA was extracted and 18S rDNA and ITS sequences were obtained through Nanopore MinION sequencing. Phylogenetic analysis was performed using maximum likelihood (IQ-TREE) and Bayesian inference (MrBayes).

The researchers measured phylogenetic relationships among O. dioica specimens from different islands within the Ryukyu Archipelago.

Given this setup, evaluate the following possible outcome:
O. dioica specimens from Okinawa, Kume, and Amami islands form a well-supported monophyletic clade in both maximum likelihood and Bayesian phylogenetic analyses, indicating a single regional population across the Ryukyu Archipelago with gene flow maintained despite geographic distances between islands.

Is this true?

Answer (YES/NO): YES